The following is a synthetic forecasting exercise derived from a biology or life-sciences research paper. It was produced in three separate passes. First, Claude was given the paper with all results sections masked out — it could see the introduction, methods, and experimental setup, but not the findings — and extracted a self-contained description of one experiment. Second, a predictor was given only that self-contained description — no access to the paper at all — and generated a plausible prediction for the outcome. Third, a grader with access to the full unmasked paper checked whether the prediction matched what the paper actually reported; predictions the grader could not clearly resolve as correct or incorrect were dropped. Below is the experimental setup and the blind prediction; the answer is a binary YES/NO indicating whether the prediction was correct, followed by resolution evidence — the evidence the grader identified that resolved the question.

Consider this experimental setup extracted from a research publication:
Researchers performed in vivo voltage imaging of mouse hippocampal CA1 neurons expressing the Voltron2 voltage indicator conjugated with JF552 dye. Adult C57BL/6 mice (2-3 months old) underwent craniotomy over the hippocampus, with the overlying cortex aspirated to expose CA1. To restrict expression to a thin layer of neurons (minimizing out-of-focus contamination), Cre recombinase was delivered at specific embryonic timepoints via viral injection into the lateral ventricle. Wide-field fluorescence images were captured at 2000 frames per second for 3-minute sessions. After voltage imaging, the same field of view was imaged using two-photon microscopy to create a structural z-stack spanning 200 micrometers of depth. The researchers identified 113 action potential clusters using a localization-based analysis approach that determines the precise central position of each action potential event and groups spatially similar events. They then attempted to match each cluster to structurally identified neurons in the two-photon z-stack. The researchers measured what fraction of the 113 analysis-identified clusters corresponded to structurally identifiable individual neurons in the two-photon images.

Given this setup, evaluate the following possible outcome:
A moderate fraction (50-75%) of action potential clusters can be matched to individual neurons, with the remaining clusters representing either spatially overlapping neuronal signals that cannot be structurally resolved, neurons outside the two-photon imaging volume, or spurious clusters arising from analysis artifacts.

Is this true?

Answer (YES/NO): NO